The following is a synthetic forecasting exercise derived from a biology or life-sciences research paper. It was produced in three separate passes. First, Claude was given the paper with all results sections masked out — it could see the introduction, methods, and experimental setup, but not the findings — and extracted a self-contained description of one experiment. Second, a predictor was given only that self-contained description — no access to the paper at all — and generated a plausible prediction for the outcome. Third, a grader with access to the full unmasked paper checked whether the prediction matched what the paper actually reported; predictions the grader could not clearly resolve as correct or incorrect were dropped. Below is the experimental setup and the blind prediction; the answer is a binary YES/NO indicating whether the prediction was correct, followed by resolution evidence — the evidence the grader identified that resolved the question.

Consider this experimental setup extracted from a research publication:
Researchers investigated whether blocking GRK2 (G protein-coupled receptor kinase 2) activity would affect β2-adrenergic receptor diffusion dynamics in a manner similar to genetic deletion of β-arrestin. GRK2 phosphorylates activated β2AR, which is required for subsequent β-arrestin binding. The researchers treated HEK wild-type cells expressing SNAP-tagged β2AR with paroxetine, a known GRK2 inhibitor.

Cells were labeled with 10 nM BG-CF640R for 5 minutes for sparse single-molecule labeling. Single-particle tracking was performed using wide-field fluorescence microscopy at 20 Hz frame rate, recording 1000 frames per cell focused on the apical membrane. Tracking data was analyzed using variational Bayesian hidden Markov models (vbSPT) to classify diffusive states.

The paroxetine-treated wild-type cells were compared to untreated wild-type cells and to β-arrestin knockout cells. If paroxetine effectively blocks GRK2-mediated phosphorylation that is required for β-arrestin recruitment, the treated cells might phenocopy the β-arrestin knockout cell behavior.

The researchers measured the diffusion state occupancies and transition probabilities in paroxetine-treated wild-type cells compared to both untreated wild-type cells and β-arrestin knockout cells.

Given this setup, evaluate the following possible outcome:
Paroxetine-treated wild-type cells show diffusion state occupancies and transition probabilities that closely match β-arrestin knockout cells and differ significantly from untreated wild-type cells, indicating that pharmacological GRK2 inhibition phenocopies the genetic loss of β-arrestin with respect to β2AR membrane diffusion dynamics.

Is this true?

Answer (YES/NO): YES